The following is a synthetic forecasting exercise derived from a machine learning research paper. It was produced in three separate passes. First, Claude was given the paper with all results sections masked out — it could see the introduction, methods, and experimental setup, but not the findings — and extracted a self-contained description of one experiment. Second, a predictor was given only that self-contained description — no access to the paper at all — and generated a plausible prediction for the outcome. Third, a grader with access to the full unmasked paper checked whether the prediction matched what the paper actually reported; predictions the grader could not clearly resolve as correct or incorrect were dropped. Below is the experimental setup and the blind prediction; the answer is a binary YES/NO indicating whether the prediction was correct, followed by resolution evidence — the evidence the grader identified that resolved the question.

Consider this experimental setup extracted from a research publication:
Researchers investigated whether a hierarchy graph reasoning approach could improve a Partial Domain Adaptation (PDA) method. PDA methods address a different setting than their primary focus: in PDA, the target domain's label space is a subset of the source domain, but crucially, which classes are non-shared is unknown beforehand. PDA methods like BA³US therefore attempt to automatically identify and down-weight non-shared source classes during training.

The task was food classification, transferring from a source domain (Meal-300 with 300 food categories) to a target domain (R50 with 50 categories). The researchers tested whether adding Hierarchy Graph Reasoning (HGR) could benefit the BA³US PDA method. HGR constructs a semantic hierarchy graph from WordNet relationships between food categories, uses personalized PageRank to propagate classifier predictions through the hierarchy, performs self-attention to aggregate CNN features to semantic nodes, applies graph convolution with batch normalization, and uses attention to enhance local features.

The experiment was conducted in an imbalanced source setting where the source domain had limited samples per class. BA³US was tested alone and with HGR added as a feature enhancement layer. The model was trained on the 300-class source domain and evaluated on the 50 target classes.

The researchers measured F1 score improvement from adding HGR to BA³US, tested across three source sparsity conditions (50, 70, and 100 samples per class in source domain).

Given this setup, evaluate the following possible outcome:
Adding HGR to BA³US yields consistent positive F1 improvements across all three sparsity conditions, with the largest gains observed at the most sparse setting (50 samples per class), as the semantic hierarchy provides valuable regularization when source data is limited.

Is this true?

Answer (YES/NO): NO